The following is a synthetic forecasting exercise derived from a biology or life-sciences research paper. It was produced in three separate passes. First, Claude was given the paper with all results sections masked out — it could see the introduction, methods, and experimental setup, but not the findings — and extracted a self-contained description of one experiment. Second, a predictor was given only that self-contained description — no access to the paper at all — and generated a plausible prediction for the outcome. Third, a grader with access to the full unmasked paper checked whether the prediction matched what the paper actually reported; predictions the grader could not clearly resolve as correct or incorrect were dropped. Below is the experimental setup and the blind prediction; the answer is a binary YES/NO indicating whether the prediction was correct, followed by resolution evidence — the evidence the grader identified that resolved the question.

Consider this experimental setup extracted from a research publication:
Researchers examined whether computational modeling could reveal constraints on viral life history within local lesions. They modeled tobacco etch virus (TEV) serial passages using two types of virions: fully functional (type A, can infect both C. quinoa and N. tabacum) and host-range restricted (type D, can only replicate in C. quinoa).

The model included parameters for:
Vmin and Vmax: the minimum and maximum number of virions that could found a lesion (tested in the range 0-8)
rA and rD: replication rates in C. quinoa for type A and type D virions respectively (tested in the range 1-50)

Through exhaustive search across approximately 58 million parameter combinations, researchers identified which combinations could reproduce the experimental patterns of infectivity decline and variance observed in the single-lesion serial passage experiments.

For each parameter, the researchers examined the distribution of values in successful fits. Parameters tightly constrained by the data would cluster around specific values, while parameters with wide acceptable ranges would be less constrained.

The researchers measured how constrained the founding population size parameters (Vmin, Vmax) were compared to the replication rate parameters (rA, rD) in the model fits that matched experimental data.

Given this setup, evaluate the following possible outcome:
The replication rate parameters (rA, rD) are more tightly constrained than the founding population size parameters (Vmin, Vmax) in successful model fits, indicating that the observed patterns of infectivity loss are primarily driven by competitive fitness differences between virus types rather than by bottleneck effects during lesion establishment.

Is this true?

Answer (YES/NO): NO